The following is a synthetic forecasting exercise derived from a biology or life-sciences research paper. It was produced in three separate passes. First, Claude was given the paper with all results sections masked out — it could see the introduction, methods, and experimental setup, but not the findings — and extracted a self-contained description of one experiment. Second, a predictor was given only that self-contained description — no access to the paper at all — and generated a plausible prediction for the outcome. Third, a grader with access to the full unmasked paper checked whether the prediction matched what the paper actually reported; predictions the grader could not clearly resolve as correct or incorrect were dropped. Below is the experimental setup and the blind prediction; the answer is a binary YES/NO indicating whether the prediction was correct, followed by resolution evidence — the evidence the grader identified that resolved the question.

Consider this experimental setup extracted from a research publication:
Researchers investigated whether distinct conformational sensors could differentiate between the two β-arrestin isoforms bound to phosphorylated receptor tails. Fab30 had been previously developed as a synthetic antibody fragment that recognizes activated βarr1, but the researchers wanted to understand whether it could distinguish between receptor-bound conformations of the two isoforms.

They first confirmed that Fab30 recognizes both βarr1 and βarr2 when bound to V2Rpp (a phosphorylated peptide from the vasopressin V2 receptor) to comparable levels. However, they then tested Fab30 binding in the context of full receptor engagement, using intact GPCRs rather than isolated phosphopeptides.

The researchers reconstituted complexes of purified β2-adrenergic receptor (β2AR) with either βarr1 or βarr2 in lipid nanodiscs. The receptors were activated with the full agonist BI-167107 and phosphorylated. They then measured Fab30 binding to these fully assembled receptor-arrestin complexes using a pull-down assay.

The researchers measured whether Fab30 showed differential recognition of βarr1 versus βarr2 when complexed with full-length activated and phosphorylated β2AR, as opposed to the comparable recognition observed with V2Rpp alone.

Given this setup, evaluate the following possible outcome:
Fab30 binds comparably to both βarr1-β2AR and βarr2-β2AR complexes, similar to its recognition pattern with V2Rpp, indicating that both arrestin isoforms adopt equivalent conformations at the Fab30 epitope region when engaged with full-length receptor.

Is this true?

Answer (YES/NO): NO